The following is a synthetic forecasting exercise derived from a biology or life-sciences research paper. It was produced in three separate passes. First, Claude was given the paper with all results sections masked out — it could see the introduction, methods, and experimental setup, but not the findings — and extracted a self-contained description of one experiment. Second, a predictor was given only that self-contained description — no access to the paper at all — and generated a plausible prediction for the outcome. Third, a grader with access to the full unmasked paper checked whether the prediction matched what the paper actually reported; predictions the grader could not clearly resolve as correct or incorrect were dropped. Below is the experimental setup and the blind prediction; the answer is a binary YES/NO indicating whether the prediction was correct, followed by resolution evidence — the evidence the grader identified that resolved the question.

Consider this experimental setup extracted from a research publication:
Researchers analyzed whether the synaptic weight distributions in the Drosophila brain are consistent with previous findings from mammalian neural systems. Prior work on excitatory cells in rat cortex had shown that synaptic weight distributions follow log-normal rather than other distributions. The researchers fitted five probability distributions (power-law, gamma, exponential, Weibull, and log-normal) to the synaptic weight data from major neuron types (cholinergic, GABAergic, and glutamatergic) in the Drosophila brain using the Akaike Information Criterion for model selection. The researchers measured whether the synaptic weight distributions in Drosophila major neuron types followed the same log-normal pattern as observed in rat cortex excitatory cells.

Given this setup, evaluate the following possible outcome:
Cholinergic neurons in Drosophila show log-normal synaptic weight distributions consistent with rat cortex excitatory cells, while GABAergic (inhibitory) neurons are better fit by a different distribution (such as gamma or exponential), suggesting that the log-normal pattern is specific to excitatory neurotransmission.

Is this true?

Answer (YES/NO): NO